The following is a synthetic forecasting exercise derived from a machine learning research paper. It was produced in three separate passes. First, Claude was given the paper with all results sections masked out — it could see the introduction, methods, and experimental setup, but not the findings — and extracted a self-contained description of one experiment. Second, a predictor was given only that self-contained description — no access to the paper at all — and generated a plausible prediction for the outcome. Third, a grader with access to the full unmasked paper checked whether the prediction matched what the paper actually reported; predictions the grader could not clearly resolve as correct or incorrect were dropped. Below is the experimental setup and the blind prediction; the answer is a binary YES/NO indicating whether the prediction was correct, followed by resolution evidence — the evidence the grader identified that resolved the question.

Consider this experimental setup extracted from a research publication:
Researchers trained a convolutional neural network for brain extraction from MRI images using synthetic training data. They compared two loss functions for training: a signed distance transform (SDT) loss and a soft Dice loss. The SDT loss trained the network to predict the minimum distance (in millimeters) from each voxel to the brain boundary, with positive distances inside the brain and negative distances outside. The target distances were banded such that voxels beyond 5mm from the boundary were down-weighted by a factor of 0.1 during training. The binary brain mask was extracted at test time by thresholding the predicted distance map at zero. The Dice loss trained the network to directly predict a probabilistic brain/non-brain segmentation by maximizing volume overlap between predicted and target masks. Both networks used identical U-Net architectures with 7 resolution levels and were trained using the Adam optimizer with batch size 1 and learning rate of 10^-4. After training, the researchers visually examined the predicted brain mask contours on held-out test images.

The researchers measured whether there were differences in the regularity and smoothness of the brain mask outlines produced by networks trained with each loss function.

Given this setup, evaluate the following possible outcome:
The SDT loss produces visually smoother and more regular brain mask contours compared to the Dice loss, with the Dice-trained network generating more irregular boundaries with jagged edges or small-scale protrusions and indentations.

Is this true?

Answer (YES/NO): YES